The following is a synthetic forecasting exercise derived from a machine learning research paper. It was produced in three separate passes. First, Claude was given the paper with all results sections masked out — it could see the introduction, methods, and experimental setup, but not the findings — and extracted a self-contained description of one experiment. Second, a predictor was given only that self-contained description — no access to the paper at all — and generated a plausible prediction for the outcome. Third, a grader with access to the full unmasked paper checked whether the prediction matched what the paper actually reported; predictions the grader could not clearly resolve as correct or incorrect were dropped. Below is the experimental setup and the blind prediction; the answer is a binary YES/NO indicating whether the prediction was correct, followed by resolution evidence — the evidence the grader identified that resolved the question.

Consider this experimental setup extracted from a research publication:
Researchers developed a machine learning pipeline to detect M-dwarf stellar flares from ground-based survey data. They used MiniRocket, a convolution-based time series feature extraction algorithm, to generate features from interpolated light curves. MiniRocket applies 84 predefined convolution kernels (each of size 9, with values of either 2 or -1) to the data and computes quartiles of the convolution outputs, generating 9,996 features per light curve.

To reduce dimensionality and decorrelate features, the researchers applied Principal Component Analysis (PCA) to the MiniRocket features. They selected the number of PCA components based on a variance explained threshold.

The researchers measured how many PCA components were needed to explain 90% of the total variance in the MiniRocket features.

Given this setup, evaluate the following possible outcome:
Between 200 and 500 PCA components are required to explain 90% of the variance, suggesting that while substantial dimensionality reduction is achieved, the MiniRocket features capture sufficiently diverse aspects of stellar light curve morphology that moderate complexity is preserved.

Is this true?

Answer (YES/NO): NO